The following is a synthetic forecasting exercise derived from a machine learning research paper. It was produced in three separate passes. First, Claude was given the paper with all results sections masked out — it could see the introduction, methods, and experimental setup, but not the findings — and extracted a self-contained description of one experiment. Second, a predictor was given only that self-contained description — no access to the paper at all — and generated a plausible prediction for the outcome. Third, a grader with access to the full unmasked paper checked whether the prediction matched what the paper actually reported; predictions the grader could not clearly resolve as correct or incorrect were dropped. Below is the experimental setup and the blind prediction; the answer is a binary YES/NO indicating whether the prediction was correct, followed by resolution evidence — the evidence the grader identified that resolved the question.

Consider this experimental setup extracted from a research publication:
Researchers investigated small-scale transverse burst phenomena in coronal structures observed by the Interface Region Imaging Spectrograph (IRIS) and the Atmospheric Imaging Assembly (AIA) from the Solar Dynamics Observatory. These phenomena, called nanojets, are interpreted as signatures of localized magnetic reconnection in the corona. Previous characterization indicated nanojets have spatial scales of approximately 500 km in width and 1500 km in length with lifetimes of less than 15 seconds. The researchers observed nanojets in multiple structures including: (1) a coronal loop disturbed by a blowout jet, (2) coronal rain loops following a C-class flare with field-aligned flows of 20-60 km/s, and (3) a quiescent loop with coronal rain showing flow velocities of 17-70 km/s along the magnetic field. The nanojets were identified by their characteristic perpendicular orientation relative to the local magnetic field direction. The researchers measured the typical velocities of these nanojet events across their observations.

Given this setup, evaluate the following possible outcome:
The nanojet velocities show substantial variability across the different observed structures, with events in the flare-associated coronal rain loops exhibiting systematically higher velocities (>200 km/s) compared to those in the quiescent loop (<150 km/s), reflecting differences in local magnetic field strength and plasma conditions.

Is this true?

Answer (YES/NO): NO